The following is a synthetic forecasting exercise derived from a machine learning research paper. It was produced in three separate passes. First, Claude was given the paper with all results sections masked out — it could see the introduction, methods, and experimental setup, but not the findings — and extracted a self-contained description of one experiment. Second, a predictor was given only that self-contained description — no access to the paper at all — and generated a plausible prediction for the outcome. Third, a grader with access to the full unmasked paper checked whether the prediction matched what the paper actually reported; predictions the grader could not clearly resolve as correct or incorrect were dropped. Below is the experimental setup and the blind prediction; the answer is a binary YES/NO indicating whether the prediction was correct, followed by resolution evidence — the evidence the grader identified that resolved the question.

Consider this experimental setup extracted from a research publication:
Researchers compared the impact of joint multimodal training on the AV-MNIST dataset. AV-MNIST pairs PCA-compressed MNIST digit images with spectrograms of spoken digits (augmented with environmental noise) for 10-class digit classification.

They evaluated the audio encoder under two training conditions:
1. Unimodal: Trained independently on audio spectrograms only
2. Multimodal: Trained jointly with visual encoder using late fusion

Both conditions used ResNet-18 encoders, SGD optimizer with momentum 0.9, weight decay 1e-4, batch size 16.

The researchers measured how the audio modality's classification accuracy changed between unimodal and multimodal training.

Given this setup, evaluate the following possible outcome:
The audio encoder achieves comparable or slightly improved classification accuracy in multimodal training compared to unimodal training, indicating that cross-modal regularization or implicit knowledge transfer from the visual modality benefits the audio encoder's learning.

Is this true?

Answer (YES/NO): NO